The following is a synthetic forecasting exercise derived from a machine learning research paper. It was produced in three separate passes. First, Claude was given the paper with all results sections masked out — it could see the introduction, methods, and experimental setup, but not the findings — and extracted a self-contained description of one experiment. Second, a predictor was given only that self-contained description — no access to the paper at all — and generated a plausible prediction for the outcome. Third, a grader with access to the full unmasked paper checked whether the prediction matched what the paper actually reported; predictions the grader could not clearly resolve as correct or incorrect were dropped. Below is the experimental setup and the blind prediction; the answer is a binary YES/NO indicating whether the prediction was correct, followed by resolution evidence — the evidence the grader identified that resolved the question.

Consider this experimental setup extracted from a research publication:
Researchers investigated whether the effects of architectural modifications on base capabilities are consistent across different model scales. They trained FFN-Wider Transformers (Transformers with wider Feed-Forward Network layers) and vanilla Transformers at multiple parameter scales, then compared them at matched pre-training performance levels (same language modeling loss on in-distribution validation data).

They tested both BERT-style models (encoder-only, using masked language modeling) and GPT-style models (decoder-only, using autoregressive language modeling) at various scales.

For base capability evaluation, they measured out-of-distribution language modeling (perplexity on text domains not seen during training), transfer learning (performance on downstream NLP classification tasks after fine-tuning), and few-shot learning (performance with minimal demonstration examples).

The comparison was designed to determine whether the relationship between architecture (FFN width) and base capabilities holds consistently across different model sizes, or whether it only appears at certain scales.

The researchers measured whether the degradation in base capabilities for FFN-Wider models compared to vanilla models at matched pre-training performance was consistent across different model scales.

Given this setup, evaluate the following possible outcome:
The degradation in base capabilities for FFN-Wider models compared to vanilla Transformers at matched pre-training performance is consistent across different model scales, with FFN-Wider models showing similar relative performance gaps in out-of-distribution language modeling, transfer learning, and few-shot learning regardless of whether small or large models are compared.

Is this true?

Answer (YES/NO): NO